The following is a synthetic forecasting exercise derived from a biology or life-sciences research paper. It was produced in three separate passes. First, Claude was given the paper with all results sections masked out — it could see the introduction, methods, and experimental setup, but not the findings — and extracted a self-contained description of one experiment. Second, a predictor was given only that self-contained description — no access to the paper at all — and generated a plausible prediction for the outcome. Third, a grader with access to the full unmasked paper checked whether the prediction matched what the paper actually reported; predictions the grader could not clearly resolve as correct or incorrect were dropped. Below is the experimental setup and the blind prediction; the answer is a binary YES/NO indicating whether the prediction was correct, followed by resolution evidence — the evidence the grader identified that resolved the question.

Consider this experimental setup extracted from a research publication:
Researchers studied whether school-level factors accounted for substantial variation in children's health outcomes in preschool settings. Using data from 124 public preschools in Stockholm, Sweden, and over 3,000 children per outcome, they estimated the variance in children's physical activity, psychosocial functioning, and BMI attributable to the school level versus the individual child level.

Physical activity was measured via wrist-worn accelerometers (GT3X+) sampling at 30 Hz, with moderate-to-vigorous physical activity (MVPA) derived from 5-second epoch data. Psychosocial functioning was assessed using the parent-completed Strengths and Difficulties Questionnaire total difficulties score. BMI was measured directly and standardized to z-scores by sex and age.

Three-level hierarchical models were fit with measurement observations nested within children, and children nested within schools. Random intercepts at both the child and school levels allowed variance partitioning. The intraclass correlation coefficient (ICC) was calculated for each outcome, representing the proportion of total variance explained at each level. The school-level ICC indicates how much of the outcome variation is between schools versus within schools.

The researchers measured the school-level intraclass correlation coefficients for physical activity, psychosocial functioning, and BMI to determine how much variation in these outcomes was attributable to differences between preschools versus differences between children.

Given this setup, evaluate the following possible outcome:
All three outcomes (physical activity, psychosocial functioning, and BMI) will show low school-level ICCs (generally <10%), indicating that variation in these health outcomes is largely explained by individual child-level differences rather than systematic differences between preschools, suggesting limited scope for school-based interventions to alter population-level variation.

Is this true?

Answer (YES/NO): YES